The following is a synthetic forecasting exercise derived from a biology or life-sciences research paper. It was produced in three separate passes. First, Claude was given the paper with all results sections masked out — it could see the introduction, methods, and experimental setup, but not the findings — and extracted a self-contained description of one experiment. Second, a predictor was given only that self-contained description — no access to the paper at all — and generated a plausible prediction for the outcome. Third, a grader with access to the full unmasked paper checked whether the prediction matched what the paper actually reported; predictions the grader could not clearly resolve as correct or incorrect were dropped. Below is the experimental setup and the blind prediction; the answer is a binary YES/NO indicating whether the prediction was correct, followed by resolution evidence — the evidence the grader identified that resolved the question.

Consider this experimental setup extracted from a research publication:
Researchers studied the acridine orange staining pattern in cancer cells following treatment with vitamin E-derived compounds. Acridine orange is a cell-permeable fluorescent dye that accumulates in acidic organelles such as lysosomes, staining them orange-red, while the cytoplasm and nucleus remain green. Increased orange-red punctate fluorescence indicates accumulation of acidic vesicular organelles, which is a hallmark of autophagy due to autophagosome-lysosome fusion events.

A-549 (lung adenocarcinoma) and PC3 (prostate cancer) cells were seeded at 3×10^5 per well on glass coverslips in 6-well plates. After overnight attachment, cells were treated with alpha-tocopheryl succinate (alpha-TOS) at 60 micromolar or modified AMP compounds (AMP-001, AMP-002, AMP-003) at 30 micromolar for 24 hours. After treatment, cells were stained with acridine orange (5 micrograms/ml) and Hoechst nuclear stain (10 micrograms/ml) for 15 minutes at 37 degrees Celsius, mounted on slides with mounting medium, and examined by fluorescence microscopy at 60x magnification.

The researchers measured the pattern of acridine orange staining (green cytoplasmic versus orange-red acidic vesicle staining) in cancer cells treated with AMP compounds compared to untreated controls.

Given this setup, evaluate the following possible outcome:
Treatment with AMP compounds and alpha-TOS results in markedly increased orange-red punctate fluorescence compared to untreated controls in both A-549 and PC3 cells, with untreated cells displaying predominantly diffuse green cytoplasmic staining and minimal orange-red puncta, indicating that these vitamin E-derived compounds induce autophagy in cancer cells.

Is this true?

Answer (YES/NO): NO